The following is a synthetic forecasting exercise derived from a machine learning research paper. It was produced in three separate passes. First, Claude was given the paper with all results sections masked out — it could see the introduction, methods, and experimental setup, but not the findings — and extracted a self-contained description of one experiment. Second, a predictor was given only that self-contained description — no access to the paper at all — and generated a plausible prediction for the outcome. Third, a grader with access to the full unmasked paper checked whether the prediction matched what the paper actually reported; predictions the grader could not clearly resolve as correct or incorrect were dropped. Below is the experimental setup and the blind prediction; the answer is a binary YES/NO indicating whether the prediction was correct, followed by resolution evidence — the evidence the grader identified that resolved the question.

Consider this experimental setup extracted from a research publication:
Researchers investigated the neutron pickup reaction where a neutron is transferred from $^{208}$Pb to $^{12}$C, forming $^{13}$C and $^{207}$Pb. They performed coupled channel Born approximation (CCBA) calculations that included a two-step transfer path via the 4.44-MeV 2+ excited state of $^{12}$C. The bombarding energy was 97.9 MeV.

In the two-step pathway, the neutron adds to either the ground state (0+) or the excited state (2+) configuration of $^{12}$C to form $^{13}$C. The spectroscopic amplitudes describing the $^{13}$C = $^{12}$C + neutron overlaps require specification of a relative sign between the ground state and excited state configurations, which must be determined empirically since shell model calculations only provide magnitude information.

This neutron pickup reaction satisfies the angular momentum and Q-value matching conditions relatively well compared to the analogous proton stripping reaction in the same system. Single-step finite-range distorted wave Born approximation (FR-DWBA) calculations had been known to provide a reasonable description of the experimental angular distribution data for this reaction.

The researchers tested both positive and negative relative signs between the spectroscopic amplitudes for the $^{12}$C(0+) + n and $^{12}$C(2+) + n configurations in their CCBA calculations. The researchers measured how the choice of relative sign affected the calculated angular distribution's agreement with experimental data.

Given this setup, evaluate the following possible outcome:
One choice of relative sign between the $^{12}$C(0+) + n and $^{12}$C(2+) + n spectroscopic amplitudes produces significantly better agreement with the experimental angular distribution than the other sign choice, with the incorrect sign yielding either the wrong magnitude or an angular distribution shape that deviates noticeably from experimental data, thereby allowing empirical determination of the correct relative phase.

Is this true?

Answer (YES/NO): YES